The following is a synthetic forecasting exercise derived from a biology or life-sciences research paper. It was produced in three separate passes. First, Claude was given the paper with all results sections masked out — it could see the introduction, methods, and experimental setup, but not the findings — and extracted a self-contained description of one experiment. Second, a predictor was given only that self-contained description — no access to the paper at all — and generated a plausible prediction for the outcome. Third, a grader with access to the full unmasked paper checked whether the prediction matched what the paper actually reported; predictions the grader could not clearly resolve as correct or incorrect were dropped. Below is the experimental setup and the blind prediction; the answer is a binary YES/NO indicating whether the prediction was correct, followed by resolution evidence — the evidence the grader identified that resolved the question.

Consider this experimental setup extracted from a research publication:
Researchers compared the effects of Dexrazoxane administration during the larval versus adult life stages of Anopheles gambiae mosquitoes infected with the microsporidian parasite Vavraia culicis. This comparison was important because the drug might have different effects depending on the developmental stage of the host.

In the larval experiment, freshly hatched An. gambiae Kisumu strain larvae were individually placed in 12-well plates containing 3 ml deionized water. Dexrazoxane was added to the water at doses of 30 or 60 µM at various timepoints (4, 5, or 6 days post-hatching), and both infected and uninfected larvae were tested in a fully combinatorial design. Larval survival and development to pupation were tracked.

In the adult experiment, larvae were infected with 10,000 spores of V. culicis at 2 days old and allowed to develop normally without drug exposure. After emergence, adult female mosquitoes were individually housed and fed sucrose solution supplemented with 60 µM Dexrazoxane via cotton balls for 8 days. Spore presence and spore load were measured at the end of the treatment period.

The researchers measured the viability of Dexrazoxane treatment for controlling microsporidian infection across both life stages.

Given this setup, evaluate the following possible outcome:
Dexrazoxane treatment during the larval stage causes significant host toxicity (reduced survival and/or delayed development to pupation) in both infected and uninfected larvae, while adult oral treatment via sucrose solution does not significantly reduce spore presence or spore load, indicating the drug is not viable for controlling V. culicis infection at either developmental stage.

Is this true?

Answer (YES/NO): NO